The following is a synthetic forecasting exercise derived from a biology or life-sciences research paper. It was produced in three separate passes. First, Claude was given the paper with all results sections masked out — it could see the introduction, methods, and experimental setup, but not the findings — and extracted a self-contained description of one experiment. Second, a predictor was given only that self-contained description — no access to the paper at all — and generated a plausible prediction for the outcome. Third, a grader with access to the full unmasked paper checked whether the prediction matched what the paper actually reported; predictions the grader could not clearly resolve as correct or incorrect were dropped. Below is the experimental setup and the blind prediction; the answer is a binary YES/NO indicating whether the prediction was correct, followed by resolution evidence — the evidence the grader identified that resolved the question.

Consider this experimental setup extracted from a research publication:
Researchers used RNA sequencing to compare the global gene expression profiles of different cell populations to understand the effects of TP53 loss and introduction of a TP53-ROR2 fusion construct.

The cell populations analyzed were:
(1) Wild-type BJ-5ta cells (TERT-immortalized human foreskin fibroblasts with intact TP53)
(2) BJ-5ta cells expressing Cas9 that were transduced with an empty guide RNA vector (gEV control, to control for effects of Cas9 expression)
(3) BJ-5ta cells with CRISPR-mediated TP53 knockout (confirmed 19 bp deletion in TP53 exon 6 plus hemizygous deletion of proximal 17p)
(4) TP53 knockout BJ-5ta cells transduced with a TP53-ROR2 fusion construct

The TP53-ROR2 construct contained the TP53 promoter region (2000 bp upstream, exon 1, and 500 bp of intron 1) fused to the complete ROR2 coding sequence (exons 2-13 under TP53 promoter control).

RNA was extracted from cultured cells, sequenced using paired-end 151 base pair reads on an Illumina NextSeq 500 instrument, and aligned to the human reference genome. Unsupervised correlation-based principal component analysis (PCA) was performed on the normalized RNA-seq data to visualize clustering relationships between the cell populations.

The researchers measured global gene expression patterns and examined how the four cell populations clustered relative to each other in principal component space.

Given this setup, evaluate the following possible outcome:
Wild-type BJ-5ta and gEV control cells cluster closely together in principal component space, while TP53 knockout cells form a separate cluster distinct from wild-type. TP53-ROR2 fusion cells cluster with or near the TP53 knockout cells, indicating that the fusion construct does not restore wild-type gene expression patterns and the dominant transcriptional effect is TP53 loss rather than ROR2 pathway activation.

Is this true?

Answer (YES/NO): NO